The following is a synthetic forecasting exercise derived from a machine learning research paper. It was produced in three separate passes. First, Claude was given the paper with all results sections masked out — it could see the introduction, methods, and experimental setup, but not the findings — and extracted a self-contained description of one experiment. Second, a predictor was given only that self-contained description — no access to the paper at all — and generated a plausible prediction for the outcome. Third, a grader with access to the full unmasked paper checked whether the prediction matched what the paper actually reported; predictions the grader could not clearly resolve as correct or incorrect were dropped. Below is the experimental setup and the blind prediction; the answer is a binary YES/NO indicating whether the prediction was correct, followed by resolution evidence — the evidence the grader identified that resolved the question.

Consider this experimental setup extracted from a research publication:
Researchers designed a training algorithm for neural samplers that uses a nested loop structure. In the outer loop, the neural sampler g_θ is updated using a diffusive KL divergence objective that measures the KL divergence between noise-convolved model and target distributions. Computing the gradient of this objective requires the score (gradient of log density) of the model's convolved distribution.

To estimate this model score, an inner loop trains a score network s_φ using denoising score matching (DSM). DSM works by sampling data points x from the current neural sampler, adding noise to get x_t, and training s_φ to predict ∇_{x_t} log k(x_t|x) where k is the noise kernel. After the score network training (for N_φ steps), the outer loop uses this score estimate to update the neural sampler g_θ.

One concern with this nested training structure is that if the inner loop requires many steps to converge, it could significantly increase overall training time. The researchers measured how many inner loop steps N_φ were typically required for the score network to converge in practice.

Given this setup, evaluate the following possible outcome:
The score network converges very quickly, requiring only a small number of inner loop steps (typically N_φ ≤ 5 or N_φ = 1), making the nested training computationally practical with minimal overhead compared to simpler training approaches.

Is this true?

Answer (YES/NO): NO